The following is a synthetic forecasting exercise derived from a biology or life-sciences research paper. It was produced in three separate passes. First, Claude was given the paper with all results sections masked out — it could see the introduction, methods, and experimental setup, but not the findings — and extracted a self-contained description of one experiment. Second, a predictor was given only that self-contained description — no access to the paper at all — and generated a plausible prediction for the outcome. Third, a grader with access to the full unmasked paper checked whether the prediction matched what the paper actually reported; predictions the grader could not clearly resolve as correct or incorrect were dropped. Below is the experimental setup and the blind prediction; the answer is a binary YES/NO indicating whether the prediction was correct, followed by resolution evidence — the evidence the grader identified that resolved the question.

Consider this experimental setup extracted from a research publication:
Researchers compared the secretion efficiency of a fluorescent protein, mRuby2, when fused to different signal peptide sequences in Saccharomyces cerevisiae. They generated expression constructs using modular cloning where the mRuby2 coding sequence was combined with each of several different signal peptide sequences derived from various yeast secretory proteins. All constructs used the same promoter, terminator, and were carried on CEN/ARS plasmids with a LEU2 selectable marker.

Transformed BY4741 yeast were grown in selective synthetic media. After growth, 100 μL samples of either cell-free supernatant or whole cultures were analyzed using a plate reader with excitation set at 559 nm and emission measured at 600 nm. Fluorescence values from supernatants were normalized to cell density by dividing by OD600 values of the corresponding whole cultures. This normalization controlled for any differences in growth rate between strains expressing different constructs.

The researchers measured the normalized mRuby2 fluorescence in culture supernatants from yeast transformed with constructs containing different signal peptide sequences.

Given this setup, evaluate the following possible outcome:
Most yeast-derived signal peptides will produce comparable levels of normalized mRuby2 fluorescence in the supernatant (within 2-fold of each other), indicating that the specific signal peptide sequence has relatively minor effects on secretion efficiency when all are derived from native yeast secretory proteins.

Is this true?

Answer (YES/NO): NO